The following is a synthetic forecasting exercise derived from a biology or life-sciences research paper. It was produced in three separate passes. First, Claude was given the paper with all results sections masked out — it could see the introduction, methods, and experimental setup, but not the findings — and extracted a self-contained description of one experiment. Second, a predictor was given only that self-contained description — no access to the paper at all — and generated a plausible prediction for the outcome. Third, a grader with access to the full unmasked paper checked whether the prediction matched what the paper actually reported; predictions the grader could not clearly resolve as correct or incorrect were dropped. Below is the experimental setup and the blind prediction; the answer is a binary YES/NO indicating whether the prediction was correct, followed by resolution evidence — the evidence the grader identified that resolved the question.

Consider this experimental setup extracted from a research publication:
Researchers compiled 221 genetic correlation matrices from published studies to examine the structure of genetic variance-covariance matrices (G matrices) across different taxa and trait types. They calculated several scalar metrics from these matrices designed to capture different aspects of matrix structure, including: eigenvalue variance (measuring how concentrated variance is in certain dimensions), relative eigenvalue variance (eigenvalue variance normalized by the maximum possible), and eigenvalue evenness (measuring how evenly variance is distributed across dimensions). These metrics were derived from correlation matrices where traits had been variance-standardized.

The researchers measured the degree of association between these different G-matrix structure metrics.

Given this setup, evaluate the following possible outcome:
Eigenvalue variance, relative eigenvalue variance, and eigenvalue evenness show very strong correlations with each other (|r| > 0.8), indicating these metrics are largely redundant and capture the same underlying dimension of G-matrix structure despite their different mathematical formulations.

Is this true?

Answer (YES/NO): NO